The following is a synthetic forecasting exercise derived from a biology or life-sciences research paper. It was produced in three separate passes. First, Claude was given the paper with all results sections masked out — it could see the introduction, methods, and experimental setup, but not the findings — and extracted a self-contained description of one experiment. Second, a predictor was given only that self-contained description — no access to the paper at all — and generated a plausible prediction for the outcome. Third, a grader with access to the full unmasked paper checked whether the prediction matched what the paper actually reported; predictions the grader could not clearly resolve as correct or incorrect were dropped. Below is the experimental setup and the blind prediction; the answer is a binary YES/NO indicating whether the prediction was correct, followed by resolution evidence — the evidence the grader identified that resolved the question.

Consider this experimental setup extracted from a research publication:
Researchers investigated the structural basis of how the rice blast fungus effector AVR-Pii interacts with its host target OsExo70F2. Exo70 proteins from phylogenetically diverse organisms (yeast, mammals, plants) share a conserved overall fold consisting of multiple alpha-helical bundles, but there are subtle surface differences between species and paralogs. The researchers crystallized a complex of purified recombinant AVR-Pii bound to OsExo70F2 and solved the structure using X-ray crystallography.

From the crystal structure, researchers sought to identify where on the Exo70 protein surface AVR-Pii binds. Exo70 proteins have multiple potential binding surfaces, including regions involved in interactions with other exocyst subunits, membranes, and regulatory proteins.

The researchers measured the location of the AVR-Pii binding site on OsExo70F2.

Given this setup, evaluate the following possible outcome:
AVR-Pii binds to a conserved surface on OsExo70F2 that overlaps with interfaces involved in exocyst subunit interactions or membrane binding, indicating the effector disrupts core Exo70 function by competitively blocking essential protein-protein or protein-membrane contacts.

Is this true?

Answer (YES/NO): NO